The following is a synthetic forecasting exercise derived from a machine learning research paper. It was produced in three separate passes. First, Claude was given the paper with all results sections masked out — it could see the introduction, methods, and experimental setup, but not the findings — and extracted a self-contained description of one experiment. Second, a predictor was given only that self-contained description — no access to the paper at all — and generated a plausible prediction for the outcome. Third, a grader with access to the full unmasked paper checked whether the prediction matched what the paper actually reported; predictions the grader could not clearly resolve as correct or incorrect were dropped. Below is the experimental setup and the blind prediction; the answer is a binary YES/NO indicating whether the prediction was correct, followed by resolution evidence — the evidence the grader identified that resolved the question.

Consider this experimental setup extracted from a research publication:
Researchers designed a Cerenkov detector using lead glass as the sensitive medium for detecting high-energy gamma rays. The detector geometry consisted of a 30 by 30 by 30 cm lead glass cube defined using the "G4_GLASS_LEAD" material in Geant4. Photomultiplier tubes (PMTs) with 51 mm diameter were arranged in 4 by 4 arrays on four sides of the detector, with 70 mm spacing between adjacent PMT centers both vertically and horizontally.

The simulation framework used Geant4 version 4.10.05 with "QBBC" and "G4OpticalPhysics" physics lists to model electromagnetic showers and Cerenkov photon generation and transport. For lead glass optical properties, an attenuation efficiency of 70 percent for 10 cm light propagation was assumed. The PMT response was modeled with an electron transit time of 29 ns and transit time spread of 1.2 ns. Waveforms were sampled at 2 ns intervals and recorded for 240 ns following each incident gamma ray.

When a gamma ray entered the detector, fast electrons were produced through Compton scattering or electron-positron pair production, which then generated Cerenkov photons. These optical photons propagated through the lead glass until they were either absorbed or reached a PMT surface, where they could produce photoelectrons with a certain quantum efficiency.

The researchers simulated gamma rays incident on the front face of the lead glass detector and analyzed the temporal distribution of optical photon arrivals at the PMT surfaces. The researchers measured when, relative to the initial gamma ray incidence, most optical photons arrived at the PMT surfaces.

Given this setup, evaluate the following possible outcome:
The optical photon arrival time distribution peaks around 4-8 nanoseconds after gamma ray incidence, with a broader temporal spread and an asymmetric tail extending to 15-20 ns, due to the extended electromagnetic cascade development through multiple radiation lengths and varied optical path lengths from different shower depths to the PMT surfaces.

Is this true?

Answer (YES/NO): NO